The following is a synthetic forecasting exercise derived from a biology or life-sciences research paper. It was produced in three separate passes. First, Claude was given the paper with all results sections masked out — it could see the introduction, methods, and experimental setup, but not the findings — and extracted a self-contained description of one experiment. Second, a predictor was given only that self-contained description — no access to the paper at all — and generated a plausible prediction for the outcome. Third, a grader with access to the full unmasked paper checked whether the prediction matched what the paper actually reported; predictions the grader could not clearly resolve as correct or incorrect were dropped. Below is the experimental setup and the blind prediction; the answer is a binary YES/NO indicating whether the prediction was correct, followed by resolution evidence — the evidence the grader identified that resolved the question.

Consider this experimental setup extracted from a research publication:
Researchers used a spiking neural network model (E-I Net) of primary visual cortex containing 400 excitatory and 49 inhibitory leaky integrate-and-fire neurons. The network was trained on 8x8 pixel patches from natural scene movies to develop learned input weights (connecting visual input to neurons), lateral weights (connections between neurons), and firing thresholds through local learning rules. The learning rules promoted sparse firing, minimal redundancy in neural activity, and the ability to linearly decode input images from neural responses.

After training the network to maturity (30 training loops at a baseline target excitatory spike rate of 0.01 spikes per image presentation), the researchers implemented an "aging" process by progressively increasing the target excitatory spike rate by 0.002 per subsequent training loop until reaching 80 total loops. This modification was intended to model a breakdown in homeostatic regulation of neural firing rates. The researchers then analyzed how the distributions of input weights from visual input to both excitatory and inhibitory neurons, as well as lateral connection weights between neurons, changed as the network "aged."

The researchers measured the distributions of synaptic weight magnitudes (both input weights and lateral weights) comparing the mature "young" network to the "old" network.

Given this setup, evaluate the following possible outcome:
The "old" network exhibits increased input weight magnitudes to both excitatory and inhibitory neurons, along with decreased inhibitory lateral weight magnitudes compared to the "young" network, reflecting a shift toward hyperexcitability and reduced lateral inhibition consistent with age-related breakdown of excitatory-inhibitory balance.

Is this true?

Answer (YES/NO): NO